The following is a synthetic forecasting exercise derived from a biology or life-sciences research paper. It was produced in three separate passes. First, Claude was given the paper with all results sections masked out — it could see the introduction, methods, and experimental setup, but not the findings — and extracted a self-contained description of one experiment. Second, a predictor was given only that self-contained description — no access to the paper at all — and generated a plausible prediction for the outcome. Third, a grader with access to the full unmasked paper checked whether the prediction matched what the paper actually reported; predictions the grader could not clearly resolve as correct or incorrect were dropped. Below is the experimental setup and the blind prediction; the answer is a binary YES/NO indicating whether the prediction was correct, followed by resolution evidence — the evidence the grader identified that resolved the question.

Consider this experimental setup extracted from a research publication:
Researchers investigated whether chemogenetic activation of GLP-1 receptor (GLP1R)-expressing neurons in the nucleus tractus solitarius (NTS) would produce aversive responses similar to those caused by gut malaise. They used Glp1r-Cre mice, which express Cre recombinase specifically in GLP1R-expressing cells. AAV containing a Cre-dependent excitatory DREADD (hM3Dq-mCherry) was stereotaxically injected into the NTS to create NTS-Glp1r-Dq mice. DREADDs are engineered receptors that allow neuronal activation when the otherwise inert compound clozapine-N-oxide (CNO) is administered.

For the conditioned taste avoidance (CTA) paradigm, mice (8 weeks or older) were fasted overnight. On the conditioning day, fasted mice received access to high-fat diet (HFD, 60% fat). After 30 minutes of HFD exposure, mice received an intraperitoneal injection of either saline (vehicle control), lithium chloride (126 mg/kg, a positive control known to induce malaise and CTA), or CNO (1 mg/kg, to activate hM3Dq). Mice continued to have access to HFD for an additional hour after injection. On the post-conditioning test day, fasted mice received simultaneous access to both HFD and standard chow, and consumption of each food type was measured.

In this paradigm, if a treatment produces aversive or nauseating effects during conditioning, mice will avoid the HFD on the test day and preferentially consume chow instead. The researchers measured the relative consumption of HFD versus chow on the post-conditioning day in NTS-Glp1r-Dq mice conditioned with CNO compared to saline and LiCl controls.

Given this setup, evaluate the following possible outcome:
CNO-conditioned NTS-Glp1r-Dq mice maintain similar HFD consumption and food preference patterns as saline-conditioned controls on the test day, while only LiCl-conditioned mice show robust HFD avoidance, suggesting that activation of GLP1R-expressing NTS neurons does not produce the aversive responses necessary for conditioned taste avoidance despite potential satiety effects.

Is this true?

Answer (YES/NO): YES